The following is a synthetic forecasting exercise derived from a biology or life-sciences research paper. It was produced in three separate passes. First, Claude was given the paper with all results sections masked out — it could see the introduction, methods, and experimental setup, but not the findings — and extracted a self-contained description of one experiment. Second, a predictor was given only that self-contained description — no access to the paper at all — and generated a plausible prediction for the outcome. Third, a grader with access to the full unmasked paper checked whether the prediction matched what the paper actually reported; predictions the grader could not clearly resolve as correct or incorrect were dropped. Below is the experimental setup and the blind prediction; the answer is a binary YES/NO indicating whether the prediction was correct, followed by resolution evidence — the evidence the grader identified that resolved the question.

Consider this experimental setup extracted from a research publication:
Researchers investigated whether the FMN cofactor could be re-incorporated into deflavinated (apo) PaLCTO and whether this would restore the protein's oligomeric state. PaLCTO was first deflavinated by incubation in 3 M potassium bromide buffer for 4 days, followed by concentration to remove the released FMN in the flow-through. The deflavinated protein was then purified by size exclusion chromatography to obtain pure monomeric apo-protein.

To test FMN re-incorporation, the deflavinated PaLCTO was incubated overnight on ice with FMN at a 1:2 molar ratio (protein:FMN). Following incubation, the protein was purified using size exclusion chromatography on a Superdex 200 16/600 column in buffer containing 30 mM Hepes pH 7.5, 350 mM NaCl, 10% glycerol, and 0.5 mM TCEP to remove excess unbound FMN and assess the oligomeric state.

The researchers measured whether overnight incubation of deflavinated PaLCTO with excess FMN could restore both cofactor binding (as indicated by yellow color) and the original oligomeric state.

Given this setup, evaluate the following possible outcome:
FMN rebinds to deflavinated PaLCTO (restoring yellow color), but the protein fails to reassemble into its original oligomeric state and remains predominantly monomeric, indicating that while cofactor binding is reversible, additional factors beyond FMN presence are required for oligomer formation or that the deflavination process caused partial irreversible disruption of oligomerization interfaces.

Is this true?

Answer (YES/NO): NO